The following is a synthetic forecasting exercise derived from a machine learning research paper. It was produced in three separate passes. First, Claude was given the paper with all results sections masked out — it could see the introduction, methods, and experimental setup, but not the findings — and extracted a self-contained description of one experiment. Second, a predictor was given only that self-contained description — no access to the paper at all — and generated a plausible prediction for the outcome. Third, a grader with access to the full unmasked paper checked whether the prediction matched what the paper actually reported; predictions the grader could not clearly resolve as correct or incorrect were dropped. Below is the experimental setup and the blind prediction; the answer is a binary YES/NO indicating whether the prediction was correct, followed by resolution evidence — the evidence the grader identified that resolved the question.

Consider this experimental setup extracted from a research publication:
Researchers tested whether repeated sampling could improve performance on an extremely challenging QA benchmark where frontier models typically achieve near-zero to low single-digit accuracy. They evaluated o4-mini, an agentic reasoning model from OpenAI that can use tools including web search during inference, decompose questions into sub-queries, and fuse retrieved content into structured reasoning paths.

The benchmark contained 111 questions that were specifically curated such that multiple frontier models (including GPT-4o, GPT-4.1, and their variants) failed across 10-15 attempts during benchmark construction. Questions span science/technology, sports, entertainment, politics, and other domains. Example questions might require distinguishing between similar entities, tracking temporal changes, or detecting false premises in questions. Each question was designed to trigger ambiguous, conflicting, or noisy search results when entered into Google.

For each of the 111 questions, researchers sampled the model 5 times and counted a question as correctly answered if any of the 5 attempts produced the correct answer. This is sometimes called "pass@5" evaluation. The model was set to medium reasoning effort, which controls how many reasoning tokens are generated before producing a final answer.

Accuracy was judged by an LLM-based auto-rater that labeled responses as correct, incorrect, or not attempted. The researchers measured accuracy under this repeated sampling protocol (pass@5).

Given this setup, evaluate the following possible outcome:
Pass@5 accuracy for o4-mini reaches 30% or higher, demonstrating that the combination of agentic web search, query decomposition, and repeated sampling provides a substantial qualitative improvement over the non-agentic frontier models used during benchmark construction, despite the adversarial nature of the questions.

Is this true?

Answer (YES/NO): NO